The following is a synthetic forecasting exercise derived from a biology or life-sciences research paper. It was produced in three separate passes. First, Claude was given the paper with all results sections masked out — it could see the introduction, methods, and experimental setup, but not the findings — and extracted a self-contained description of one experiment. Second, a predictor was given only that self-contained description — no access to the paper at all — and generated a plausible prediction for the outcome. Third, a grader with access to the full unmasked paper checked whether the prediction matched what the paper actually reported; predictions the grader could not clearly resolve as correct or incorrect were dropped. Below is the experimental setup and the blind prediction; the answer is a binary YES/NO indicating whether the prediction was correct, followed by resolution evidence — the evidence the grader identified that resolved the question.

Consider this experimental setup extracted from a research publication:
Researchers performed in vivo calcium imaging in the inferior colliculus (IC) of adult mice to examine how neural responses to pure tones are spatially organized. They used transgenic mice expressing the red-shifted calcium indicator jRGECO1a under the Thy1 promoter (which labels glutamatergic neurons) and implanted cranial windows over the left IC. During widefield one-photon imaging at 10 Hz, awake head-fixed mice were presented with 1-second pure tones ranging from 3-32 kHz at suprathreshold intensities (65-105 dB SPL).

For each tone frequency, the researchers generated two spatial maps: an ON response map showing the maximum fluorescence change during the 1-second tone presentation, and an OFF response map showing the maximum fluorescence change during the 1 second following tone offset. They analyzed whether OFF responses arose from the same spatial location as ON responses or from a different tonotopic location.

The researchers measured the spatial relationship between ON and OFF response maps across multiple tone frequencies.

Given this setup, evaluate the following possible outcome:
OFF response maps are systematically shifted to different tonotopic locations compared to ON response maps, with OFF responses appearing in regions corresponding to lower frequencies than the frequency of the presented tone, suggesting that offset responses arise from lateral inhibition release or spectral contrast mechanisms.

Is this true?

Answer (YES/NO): YES